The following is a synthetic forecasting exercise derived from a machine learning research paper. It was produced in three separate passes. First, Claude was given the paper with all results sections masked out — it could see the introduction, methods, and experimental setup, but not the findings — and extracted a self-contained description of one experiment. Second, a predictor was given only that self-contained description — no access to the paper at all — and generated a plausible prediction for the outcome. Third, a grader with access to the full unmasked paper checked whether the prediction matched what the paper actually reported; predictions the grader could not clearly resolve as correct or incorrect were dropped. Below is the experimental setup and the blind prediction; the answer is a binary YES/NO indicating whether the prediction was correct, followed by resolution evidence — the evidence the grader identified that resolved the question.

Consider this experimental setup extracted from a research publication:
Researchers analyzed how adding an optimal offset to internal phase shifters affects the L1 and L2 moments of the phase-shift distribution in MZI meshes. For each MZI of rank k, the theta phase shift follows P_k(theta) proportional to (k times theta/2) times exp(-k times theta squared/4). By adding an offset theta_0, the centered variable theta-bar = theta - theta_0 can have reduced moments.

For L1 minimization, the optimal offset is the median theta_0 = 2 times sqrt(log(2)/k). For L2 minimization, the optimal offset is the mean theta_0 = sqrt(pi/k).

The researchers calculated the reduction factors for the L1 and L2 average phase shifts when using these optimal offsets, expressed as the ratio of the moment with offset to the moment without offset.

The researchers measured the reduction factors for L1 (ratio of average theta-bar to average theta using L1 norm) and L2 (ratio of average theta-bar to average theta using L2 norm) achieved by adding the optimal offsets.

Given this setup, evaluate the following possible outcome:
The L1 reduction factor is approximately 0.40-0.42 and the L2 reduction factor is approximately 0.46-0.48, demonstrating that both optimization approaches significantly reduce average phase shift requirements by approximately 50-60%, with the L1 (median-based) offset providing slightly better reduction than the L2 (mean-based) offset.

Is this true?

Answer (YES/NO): YES